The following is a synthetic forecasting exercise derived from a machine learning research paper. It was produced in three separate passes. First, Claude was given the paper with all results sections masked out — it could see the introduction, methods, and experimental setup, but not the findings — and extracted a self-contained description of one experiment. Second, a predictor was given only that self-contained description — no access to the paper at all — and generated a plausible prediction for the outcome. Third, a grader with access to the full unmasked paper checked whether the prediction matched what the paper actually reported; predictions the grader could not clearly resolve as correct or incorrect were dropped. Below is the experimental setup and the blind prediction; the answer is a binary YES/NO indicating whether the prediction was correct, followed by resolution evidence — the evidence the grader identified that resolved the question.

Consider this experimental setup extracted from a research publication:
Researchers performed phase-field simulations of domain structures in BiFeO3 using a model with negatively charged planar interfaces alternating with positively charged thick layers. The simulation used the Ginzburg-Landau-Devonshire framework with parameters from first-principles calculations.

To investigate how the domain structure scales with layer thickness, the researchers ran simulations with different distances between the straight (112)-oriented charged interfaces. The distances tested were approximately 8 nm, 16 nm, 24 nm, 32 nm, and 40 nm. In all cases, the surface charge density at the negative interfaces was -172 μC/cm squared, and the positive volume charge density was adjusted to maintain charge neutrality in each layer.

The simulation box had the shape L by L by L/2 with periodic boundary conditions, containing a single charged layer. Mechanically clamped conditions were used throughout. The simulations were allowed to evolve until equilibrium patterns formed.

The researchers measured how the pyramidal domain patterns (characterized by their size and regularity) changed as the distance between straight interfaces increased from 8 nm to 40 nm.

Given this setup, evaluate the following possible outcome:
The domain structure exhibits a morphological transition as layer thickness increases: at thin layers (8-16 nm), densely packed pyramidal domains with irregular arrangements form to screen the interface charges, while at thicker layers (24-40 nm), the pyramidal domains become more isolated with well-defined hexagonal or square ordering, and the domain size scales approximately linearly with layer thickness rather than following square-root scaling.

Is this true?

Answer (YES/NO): NO